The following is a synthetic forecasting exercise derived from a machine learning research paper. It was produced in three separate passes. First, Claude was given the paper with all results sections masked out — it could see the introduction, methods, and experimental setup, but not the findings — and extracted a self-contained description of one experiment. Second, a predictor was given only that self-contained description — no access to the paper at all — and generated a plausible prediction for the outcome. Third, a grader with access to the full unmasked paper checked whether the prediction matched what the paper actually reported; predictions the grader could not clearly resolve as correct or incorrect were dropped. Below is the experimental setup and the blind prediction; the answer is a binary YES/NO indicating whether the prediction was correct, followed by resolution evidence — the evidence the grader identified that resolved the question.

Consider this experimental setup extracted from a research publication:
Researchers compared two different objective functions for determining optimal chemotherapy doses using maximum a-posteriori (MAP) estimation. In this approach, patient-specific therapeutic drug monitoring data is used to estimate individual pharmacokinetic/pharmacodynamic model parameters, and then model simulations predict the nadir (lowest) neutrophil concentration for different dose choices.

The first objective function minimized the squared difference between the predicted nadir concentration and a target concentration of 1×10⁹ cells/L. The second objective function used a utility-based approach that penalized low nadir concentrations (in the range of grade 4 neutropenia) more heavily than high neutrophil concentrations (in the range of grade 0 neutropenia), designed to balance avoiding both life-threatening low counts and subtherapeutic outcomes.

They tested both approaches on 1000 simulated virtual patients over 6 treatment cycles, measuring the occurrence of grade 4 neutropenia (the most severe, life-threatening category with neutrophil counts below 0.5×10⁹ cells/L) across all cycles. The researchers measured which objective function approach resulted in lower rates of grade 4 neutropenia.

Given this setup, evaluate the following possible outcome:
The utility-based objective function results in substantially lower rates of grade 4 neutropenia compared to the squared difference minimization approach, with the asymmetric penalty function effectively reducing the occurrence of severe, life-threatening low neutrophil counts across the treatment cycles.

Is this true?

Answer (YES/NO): YES